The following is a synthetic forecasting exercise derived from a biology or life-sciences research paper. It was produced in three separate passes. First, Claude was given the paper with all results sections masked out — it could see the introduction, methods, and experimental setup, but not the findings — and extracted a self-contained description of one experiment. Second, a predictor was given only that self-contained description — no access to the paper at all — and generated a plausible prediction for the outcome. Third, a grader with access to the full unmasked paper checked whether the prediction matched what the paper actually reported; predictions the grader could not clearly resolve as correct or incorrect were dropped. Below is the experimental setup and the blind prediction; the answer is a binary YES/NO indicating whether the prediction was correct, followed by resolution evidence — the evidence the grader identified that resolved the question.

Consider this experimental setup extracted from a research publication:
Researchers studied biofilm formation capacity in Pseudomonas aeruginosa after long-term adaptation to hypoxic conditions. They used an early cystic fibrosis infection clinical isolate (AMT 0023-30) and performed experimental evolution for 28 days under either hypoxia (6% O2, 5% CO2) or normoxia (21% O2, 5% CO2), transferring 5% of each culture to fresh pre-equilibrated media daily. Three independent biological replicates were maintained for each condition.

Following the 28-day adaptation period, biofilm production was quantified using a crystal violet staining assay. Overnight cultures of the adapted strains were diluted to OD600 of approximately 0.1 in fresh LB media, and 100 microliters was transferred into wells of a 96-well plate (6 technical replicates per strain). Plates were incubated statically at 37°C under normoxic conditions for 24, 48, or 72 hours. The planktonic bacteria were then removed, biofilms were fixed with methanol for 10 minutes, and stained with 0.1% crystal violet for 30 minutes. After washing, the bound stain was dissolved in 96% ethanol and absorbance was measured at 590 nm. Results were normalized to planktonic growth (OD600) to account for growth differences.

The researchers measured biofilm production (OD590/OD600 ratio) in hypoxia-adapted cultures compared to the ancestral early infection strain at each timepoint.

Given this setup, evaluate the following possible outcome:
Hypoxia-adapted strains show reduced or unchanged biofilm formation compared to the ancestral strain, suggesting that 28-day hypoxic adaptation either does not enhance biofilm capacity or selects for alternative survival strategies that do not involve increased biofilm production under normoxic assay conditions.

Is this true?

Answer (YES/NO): NO